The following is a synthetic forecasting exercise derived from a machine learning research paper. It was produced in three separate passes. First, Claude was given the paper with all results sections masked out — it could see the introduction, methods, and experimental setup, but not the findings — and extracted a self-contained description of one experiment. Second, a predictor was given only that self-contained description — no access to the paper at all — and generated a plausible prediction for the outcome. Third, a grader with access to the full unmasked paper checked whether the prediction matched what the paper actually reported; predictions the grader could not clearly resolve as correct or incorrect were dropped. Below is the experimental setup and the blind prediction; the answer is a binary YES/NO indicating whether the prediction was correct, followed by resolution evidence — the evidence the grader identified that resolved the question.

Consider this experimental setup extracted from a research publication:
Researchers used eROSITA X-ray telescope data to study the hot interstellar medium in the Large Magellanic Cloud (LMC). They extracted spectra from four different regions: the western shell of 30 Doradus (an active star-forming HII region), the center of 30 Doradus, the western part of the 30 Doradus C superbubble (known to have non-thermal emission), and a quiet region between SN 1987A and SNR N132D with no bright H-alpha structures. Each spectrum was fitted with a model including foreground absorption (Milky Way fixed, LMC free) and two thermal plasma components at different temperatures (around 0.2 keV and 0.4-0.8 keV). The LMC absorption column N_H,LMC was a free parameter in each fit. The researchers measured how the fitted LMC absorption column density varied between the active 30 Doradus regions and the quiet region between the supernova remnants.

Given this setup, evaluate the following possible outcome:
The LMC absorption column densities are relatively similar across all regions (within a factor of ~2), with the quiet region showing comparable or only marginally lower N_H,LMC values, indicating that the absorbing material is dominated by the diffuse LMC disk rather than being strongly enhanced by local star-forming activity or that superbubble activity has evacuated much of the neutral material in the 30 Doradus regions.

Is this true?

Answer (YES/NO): NO